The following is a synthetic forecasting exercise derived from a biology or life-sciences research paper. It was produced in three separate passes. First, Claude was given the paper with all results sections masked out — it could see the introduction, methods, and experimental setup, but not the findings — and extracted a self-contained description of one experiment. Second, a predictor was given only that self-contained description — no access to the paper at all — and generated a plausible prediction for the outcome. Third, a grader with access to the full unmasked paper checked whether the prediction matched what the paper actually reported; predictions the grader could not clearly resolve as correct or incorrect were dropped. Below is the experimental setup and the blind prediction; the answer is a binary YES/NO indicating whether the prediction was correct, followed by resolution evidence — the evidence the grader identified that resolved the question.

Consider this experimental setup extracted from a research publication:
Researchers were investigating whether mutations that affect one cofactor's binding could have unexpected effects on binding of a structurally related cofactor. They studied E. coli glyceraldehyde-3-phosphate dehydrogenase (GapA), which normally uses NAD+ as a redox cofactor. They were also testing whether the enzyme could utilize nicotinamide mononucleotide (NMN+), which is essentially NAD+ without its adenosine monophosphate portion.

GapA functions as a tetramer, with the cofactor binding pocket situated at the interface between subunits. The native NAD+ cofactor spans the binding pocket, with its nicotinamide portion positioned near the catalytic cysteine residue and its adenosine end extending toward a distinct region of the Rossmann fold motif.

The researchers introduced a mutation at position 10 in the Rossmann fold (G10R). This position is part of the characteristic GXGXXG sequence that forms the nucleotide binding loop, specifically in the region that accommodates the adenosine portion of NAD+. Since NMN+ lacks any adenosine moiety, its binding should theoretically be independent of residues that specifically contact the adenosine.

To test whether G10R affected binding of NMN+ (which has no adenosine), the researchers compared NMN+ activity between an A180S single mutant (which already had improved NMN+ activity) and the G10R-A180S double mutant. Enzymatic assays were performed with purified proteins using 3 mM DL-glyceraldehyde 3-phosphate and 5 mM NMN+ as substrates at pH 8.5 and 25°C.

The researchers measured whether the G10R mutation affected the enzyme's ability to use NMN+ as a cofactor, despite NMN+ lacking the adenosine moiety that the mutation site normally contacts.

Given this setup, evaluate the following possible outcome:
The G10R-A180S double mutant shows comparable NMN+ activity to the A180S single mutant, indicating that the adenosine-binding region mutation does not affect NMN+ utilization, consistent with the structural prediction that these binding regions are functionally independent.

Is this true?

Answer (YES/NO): NO